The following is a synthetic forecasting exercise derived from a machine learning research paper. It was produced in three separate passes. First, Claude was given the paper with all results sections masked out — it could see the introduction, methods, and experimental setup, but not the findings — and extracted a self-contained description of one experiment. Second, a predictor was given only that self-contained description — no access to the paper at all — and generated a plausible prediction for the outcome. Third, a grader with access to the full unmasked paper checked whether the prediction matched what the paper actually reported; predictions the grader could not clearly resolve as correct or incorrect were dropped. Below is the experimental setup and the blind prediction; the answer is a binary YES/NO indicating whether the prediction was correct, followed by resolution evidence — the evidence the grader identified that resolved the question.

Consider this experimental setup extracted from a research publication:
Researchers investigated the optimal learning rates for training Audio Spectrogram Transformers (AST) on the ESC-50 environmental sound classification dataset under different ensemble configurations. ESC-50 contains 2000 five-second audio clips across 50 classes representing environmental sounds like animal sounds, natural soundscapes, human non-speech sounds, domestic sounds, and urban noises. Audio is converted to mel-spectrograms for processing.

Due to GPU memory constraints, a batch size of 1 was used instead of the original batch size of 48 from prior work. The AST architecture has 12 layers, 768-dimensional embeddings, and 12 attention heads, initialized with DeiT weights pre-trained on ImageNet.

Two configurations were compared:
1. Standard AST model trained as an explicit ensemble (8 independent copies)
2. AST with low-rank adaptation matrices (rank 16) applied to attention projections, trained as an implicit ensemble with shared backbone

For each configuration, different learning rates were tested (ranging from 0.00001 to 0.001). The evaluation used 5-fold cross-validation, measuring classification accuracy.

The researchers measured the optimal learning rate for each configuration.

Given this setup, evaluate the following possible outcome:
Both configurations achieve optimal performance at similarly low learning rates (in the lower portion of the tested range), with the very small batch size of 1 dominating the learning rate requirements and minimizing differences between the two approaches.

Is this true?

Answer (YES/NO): NO